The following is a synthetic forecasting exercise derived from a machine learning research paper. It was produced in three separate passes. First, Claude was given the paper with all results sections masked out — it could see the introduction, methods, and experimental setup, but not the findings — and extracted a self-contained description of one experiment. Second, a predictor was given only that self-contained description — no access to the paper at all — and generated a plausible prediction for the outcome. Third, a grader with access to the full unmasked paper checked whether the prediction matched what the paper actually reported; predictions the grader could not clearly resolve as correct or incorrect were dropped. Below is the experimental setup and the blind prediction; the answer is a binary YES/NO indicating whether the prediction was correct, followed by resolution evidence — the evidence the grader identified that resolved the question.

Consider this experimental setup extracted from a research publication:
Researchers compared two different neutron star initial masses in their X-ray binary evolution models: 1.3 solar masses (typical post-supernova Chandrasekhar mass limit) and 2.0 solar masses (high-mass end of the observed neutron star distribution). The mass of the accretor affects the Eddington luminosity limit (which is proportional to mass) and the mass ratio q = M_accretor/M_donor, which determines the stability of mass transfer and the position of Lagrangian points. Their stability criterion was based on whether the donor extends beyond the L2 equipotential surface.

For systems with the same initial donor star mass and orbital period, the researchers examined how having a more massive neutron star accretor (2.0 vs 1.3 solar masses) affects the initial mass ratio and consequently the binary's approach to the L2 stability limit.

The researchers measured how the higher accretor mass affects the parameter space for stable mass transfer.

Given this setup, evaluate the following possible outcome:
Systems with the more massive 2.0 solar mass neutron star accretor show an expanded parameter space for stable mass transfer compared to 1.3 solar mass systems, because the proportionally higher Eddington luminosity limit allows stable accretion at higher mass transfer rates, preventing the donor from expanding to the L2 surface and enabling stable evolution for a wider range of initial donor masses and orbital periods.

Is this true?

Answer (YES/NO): YES